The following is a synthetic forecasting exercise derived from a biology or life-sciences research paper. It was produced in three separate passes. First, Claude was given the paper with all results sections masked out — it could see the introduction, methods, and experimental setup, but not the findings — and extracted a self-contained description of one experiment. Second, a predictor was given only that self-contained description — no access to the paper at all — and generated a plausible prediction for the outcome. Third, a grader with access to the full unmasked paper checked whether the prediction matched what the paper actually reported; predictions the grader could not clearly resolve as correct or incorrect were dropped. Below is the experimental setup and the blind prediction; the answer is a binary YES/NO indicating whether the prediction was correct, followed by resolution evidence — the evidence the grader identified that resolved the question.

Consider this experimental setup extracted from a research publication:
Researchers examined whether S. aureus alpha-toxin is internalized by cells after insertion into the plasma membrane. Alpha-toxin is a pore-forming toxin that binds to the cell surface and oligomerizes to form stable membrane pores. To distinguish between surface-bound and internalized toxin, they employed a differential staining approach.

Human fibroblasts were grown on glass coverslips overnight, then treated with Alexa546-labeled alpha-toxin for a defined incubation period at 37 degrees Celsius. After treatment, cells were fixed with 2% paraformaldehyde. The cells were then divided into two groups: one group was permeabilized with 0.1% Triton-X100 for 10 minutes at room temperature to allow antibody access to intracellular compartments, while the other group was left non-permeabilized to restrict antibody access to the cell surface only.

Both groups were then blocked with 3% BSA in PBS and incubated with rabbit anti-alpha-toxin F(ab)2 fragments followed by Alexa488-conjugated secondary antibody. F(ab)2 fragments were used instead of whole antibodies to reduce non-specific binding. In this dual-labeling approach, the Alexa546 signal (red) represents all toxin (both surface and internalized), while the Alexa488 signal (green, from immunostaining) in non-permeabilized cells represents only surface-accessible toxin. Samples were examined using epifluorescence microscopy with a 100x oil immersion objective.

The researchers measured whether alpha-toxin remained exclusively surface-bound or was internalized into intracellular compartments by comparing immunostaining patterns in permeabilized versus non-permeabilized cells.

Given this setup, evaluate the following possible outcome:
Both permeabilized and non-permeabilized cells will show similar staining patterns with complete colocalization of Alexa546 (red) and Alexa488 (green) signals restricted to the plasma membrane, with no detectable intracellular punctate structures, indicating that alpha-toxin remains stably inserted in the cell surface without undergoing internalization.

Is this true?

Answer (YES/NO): NO